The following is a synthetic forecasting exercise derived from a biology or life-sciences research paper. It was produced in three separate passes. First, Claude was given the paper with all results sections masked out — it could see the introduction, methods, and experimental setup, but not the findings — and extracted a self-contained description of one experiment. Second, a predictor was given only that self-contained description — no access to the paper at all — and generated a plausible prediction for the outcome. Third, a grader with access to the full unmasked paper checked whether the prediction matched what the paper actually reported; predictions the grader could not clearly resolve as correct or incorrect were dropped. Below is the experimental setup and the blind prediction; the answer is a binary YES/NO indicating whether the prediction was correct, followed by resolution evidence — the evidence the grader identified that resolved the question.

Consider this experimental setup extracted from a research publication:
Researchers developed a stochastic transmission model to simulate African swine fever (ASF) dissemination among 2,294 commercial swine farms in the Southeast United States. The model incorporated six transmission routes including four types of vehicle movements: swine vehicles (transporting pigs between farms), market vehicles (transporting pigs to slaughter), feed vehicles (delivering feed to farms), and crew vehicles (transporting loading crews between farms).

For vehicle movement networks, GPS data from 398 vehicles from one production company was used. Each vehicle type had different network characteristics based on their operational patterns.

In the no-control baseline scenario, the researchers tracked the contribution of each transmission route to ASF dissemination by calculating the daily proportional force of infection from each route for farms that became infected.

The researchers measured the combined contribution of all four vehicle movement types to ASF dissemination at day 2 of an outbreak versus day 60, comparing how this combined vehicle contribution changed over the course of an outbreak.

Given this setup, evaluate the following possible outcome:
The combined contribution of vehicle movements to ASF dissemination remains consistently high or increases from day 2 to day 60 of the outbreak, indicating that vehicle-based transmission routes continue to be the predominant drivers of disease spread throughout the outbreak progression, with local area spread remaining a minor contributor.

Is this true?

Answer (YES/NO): NO